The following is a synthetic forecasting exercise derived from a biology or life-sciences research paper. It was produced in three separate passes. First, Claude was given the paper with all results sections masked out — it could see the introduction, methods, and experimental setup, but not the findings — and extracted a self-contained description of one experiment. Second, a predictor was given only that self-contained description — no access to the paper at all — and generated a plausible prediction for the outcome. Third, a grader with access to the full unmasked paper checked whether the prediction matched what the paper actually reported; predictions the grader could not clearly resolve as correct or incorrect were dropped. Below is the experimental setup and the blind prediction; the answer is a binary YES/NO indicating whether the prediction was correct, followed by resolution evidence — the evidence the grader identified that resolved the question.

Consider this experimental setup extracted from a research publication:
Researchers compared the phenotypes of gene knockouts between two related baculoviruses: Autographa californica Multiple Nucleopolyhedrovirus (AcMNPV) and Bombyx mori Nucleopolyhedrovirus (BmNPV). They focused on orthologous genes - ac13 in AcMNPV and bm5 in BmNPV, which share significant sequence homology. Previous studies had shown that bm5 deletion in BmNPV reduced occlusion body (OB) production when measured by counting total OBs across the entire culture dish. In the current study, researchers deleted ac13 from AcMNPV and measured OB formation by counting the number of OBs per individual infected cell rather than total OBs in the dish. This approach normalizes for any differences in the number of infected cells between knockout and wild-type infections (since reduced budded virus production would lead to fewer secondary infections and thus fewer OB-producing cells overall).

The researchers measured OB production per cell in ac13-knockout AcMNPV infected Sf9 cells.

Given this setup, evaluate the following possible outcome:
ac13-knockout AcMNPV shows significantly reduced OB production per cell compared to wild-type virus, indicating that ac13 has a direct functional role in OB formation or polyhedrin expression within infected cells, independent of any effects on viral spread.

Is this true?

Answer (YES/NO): NO